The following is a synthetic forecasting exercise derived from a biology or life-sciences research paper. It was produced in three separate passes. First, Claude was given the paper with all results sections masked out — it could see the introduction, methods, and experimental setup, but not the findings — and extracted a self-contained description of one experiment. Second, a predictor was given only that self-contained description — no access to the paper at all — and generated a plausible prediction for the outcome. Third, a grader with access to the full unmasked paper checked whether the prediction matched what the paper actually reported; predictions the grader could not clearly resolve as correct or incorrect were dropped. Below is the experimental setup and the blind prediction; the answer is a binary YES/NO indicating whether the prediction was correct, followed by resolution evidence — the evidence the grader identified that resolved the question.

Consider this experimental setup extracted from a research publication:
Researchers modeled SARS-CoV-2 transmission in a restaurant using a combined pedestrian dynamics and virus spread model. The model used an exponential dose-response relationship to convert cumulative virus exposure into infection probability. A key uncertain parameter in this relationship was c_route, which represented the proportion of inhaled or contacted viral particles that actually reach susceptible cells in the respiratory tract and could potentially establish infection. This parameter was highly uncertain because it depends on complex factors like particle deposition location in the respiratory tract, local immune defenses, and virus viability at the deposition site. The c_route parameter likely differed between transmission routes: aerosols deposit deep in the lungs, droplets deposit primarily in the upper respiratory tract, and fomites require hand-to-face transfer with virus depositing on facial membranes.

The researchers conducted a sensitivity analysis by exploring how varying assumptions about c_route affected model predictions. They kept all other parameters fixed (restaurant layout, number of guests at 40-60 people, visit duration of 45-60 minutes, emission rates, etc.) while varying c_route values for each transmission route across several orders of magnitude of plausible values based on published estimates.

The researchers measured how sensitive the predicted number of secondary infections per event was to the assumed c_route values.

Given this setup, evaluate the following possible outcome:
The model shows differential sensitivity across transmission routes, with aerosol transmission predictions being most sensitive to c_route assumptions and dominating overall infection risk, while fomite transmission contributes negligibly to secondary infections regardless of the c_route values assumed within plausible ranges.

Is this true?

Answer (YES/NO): YES